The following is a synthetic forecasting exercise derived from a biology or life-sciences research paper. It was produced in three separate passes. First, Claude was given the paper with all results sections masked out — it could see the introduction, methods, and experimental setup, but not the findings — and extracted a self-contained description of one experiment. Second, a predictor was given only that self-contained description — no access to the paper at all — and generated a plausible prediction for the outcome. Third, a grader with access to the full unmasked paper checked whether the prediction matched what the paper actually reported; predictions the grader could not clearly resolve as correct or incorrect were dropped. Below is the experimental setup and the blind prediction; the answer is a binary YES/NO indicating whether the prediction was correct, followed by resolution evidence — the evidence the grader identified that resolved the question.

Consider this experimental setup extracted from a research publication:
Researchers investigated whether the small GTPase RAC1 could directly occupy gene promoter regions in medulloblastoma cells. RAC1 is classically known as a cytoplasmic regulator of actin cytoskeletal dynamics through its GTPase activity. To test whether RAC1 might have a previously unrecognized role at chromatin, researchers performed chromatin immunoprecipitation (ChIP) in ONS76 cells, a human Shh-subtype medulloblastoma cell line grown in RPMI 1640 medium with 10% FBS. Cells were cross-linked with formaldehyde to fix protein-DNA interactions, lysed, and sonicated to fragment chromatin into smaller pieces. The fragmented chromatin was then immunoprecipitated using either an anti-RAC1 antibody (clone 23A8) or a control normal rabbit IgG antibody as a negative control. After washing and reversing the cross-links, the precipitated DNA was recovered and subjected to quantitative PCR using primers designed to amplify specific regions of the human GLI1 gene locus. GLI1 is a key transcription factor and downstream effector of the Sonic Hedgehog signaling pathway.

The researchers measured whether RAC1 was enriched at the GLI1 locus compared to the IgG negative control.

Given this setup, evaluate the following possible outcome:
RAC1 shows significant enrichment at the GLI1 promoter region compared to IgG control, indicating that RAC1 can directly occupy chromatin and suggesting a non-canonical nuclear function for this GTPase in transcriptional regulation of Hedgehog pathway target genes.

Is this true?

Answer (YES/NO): YES